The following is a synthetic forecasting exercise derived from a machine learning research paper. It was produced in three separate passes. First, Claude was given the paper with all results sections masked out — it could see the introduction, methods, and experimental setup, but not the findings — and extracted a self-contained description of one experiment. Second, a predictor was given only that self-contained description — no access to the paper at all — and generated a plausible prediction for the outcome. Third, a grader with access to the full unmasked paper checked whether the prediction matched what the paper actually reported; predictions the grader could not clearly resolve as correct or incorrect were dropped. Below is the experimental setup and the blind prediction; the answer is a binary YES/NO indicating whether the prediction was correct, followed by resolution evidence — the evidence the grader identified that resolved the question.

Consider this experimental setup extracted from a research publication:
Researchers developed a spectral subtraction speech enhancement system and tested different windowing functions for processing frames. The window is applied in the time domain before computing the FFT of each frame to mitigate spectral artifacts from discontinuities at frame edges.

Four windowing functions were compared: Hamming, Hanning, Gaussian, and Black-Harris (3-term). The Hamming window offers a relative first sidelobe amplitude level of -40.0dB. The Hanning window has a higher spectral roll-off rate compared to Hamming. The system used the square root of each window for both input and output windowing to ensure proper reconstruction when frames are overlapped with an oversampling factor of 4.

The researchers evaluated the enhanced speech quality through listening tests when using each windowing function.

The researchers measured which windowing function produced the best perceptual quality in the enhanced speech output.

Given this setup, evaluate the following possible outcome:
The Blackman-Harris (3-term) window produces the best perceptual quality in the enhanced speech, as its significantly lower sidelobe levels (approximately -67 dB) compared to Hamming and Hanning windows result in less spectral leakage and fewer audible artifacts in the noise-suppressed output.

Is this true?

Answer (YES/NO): NO